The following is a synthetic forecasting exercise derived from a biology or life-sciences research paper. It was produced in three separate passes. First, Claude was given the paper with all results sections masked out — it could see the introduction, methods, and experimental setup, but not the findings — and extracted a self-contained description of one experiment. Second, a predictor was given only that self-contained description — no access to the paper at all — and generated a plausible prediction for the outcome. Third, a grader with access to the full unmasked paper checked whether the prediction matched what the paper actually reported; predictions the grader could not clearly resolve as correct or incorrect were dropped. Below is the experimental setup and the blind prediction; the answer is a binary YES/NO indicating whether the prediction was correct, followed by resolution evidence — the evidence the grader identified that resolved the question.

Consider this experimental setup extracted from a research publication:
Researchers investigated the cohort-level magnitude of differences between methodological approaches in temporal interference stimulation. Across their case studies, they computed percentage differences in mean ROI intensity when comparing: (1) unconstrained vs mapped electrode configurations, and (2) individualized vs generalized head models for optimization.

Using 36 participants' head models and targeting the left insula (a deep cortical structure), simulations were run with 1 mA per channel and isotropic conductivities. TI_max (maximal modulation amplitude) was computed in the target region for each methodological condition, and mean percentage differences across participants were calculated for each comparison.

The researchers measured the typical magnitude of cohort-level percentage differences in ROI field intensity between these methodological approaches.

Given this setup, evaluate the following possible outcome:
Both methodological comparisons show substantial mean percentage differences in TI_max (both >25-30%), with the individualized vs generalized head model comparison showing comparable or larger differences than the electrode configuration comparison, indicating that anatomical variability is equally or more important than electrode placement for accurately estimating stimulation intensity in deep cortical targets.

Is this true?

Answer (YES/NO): NO